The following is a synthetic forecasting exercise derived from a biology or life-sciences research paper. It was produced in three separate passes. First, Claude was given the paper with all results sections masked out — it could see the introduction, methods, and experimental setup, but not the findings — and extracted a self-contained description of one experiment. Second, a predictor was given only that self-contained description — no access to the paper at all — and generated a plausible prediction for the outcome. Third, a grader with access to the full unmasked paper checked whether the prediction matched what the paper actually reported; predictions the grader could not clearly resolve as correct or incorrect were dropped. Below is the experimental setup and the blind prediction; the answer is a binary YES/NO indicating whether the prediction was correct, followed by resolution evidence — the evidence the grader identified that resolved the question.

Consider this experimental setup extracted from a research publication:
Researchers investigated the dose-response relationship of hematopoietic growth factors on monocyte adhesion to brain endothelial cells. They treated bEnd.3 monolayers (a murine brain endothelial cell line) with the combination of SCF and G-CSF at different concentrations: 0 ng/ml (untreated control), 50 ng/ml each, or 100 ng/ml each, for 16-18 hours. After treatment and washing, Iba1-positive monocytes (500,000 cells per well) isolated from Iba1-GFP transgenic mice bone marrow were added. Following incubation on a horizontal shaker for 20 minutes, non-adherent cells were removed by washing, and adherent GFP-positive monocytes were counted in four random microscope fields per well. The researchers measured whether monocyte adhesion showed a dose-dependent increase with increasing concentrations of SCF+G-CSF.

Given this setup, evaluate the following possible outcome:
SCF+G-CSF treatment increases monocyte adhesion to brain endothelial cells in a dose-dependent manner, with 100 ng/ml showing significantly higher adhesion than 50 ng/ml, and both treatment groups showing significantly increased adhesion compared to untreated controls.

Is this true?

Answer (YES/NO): NO